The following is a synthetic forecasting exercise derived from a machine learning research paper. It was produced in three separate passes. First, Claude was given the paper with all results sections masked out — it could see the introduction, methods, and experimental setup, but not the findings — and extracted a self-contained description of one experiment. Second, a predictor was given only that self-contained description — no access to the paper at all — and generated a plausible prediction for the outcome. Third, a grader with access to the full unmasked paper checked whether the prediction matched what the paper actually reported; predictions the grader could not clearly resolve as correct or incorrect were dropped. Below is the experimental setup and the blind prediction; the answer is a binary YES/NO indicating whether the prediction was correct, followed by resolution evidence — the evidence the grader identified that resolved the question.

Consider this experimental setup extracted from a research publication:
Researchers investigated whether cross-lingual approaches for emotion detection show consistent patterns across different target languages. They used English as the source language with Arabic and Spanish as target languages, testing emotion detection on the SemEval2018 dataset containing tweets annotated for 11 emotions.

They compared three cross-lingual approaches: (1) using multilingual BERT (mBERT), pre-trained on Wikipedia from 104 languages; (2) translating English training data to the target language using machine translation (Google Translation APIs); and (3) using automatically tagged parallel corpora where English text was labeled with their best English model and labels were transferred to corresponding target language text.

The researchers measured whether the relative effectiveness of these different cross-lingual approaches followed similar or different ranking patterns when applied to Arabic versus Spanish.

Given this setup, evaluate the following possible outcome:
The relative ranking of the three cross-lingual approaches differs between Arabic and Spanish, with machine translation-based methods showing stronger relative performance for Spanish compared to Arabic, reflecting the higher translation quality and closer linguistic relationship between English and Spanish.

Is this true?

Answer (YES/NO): NO